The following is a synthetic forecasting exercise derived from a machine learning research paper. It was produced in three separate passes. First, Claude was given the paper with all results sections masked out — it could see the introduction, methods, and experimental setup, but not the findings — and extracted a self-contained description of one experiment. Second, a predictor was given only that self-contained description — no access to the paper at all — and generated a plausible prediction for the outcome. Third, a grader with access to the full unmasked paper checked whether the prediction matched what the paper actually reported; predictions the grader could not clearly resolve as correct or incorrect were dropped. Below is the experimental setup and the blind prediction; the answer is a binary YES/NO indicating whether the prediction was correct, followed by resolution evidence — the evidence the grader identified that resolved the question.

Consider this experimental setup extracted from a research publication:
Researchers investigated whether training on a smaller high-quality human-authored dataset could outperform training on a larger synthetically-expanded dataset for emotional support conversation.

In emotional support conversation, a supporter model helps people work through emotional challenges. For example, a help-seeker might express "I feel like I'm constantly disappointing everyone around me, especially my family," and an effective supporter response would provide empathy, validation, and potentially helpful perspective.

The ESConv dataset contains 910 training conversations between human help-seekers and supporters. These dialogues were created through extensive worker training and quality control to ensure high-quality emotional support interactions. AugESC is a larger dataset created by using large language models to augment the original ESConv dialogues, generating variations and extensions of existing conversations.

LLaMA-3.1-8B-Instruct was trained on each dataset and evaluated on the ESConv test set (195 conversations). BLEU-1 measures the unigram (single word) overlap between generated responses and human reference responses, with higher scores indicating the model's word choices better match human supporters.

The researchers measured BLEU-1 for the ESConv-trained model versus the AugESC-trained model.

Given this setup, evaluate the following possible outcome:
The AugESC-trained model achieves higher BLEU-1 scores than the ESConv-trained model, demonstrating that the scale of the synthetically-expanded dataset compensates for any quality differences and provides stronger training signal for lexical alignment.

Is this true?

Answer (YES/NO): NO